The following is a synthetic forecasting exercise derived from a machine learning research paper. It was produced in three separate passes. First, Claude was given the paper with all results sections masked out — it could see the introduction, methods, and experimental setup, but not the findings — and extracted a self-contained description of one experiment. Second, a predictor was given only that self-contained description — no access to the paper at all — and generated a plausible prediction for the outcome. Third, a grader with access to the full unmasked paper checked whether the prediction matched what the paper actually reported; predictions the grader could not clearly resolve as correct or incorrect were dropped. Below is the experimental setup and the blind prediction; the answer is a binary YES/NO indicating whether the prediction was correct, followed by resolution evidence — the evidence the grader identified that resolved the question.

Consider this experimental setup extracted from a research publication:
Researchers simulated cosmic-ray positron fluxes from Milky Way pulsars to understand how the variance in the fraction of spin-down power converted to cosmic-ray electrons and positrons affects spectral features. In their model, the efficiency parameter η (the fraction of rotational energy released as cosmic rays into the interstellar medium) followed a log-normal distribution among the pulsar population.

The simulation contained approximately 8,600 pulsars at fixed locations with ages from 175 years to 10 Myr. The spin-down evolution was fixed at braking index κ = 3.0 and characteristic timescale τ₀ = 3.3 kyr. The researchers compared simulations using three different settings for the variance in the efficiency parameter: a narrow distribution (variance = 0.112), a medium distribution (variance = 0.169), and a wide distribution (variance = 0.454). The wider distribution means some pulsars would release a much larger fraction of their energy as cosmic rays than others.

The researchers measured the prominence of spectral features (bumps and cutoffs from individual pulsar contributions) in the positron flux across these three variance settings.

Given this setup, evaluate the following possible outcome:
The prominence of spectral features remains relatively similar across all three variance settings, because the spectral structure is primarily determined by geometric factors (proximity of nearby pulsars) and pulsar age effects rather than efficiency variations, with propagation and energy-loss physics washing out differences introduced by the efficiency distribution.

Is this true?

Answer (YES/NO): NO